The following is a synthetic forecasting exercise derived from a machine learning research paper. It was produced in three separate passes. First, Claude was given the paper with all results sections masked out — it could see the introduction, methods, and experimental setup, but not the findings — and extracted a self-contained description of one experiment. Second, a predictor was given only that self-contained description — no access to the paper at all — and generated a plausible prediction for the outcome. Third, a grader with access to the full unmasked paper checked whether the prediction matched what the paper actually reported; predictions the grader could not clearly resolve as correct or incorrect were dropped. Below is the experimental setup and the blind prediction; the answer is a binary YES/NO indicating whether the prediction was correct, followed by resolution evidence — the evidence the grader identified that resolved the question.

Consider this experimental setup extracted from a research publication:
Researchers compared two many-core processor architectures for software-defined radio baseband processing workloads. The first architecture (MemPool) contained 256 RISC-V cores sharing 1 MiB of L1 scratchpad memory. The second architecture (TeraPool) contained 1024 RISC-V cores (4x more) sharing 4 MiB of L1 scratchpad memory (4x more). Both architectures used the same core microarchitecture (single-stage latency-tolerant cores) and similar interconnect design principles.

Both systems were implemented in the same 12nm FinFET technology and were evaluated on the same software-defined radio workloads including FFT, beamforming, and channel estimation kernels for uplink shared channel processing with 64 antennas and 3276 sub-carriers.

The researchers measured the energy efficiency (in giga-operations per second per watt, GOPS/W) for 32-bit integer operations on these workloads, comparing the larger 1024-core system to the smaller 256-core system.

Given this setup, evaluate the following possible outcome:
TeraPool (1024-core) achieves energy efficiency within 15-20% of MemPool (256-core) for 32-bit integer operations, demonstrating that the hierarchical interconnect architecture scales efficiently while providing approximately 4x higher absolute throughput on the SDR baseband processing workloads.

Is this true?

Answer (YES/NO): NO